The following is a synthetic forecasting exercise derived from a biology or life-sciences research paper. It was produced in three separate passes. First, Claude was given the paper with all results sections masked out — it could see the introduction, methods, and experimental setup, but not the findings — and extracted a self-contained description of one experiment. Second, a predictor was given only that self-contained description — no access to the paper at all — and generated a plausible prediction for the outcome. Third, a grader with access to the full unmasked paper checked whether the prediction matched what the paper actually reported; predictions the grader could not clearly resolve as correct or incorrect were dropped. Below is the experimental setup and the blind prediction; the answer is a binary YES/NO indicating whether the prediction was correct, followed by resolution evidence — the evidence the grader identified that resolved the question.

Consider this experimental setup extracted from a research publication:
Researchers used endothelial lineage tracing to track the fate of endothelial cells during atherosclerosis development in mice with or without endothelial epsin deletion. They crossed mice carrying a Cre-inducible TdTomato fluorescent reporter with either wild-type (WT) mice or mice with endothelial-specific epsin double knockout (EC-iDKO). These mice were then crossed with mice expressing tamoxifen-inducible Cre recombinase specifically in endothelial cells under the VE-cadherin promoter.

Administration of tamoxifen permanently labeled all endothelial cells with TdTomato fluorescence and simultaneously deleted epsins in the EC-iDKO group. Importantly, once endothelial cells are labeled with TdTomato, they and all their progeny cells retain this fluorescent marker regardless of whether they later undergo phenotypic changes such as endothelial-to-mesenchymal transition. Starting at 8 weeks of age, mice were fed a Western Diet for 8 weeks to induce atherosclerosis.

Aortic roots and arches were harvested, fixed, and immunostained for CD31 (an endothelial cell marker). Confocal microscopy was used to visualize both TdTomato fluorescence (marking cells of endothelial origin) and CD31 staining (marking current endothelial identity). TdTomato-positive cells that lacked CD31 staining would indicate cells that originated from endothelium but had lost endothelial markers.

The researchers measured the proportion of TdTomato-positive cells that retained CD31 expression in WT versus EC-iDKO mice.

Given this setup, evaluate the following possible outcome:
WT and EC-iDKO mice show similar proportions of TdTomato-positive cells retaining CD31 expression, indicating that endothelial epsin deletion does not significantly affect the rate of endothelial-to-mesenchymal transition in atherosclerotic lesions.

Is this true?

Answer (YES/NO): NO